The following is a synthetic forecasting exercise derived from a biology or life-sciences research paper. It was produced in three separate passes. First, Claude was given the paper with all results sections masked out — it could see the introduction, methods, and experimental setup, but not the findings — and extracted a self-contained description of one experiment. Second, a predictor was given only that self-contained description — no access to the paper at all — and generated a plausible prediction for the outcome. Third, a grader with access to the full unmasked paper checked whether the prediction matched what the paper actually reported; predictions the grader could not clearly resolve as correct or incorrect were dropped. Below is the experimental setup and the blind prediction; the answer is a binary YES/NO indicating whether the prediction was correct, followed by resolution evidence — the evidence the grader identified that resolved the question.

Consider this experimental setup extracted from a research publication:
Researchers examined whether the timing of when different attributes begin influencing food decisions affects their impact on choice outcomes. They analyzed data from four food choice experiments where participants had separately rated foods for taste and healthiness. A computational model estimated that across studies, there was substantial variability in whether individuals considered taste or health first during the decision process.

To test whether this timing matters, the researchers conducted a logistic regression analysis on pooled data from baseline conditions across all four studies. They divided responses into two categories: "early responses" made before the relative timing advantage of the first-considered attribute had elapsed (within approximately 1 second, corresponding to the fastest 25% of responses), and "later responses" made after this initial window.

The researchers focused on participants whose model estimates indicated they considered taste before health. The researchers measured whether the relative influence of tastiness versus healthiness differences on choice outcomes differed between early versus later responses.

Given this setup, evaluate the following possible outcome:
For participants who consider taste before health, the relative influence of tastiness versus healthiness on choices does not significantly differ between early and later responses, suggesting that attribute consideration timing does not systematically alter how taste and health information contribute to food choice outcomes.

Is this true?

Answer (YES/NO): NO